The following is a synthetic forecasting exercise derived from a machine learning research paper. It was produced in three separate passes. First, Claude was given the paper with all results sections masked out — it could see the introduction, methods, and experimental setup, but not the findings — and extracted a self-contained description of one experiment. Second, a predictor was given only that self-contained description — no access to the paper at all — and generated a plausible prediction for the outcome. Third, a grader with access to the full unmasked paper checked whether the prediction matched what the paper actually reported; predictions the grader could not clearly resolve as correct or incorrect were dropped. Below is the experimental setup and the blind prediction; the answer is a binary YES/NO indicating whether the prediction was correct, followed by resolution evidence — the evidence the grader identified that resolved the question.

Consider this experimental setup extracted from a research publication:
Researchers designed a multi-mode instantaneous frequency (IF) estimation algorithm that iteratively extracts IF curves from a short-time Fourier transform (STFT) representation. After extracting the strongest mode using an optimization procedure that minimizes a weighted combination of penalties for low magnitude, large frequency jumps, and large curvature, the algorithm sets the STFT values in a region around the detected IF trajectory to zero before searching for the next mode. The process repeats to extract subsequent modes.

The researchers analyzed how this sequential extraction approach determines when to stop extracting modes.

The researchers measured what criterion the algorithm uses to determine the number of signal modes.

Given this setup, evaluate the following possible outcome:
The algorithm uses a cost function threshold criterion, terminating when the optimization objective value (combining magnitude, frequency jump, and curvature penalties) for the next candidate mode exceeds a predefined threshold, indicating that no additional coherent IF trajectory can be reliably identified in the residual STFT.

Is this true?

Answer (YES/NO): NO